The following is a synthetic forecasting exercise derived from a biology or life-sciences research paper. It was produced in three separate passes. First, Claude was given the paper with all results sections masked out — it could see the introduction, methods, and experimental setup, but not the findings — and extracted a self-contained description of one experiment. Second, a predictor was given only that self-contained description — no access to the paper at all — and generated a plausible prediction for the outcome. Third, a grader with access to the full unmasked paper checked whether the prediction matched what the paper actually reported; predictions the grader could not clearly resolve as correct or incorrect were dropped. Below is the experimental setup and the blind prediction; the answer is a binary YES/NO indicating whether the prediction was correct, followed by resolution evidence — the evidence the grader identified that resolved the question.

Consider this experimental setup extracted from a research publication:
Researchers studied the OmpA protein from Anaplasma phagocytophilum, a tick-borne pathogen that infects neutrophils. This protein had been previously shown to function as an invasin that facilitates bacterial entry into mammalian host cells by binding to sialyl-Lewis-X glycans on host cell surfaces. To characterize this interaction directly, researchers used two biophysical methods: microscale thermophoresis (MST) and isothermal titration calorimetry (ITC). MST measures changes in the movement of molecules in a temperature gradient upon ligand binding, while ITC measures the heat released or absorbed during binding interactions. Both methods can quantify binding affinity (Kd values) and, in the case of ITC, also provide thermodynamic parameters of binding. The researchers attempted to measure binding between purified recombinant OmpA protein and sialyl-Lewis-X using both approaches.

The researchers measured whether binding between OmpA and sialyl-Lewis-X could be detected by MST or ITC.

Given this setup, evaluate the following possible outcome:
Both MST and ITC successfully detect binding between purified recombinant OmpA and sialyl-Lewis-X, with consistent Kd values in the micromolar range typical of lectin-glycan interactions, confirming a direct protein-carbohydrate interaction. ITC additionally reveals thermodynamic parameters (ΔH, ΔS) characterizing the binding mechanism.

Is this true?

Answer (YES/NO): NO